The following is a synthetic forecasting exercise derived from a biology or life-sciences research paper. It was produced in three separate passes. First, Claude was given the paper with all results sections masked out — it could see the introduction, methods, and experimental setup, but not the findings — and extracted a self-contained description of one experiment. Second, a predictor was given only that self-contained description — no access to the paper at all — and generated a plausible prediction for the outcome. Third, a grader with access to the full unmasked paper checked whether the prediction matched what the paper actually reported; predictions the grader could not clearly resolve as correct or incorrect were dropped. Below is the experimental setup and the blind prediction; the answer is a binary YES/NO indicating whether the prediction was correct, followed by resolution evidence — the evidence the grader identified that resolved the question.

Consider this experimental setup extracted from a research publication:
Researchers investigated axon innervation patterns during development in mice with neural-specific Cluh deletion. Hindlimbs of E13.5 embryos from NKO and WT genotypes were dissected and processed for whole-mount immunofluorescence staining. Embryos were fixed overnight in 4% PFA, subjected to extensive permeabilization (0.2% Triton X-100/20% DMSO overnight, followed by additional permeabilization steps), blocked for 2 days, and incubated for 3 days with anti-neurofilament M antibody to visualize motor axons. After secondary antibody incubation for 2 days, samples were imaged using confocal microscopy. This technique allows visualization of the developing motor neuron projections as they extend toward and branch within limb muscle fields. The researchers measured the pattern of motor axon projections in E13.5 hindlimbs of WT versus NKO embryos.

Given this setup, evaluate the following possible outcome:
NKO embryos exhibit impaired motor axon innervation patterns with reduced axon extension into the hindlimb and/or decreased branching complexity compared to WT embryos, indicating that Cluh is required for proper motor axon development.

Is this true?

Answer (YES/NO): YES